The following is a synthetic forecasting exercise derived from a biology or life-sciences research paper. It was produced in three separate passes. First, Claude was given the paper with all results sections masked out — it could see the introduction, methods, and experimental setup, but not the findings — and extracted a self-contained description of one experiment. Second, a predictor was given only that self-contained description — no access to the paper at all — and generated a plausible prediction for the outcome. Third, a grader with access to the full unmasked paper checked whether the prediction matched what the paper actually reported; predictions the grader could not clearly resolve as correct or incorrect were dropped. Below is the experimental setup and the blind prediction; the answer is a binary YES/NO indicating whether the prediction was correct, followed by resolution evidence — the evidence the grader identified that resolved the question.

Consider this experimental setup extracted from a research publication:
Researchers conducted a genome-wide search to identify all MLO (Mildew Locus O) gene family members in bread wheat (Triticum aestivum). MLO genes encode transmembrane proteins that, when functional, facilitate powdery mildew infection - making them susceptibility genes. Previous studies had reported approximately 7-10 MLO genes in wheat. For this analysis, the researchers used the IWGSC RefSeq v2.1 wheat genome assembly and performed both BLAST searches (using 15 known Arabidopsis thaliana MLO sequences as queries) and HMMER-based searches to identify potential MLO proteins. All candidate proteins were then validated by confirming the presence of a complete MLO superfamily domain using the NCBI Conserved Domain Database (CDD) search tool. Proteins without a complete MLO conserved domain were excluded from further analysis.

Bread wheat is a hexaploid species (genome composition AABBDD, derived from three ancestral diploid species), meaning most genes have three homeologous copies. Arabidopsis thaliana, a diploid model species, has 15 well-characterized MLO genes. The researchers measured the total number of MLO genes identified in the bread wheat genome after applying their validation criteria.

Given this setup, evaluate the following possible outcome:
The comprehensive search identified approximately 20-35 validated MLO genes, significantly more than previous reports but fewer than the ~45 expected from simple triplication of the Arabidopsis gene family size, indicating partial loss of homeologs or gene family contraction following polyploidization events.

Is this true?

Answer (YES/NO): NO